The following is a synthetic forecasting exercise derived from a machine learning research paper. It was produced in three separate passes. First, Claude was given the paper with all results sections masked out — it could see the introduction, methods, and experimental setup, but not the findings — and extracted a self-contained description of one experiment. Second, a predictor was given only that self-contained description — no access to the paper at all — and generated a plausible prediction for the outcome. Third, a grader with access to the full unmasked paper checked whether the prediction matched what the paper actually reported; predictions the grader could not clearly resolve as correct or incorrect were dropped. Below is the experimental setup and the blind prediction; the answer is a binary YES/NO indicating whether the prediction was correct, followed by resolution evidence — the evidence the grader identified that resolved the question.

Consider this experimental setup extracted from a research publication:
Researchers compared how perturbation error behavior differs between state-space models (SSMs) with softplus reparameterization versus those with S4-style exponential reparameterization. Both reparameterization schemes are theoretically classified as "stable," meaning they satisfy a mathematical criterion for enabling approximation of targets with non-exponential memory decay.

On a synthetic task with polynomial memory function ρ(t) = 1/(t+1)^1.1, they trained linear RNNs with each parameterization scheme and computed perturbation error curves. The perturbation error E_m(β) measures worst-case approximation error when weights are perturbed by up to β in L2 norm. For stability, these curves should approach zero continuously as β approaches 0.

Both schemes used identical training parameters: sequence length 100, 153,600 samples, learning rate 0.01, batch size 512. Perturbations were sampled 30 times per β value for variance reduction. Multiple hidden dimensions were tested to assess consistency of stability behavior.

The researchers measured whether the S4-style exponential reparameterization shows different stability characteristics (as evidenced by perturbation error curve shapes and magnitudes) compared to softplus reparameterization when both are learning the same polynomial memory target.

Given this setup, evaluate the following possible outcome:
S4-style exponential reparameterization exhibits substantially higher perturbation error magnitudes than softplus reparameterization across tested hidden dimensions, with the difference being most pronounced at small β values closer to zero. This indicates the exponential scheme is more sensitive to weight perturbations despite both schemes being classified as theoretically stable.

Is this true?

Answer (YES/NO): NO